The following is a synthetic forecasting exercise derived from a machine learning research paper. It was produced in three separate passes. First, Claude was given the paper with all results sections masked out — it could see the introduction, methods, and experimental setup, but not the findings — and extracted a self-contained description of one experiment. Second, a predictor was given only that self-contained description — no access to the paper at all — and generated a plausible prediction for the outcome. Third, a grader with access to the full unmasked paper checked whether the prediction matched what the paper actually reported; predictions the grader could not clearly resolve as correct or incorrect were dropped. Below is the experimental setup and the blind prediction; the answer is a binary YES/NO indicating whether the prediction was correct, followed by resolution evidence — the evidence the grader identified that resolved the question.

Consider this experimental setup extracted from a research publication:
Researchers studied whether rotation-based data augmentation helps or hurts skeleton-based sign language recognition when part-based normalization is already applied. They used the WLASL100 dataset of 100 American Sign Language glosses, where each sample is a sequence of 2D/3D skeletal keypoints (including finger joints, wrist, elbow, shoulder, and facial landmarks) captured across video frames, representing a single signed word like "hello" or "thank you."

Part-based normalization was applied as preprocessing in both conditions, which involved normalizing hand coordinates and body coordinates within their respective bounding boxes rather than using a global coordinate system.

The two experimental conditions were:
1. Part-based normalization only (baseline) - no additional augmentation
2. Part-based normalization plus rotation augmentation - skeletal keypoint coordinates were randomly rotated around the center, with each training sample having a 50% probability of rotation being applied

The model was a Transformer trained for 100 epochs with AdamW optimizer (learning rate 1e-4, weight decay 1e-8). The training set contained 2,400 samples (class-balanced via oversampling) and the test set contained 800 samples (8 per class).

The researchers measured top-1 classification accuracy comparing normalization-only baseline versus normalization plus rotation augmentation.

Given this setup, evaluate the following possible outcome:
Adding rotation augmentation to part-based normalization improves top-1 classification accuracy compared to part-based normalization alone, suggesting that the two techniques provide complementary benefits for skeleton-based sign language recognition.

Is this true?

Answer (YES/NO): NO